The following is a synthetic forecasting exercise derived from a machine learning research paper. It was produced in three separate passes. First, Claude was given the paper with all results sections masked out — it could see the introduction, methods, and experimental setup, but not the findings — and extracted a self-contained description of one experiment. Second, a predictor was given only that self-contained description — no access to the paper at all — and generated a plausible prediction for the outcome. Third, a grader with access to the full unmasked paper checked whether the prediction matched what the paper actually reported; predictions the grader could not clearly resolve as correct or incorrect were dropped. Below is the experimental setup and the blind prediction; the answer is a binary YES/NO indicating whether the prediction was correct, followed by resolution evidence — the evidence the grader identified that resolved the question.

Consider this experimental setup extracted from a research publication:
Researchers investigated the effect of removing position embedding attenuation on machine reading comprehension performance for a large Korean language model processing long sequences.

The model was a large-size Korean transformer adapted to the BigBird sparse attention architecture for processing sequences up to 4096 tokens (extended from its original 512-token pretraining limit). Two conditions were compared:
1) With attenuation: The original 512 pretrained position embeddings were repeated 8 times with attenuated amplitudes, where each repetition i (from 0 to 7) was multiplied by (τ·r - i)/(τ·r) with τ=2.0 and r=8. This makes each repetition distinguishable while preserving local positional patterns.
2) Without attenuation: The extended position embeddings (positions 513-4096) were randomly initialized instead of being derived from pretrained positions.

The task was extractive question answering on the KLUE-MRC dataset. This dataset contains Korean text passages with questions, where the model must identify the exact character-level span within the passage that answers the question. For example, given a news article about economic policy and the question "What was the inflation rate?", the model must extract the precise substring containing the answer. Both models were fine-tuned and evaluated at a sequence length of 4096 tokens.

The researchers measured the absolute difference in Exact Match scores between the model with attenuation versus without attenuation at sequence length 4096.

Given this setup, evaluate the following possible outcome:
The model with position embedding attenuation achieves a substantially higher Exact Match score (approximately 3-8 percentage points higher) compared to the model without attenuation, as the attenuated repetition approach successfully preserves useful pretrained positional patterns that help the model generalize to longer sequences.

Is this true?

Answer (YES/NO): NO